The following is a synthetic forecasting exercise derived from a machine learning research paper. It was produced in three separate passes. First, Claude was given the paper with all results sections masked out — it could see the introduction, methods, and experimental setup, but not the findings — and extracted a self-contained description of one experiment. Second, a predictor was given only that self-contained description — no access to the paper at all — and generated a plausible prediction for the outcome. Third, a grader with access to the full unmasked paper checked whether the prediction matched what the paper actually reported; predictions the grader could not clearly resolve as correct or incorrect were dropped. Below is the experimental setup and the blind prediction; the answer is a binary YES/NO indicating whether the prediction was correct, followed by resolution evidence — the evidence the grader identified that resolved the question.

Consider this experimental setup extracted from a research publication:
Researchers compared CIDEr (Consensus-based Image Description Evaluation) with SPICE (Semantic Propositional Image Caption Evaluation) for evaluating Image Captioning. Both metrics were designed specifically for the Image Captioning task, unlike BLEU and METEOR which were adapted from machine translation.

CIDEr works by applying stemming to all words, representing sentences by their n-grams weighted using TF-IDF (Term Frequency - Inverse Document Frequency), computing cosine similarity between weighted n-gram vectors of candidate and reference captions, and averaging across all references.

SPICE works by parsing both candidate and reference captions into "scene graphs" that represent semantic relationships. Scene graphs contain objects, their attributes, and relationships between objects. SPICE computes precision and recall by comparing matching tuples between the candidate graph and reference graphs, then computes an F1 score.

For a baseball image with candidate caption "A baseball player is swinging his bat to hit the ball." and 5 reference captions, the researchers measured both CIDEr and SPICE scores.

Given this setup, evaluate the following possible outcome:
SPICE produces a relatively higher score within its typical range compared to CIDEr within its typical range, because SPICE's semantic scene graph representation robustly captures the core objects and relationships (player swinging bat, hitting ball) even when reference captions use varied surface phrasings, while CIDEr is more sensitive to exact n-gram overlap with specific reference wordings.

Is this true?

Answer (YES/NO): YES